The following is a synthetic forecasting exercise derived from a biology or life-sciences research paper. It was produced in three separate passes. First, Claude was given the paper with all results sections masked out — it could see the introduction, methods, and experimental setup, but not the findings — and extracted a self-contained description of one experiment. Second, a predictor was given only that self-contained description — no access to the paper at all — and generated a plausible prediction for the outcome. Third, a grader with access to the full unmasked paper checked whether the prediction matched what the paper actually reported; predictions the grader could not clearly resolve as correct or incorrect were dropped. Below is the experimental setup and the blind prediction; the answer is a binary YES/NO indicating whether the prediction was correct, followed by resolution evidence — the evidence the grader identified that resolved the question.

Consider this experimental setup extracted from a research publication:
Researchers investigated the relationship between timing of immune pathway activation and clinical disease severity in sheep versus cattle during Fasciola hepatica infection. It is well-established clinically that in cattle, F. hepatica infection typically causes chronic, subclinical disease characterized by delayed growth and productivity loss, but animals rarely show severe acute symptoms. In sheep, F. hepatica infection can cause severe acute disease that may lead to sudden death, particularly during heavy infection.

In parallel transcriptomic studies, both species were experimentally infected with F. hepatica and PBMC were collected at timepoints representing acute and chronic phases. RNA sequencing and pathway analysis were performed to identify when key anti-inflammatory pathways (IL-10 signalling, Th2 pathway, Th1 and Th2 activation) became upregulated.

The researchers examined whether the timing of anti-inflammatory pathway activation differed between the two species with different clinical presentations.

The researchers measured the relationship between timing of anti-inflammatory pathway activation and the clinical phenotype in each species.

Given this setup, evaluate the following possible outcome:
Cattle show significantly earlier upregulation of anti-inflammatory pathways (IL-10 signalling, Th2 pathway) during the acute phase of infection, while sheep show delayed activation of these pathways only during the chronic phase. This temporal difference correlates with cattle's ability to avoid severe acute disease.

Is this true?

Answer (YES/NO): YES